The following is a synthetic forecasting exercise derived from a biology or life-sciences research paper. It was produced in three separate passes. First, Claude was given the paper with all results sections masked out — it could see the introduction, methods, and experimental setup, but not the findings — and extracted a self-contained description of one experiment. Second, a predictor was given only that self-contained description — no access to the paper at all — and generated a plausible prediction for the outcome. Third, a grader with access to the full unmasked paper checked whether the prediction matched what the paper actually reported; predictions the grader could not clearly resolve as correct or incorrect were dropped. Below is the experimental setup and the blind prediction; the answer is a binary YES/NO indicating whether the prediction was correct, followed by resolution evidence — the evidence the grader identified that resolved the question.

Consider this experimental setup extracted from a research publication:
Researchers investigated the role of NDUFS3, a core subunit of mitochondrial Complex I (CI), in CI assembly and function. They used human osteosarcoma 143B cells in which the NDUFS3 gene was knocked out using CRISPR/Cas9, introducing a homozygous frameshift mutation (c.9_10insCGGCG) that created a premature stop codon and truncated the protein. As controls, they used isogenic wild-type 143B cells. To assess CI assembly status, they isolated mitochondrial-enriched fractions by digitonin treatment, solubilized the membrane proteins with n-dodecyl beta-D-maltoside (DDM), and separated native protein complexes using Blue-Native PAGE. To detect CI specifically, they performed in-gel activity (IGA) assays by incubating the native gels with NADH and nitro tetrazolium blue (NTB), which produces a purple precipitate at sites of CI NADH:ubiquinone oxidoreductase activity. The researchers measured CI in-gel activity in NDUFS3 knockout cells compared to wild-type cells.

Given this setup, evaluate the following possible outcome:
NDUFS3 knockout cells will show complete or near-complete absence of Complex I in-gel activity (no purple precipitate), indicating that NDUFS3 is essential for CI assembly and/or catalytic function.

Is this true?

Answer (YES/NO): NO